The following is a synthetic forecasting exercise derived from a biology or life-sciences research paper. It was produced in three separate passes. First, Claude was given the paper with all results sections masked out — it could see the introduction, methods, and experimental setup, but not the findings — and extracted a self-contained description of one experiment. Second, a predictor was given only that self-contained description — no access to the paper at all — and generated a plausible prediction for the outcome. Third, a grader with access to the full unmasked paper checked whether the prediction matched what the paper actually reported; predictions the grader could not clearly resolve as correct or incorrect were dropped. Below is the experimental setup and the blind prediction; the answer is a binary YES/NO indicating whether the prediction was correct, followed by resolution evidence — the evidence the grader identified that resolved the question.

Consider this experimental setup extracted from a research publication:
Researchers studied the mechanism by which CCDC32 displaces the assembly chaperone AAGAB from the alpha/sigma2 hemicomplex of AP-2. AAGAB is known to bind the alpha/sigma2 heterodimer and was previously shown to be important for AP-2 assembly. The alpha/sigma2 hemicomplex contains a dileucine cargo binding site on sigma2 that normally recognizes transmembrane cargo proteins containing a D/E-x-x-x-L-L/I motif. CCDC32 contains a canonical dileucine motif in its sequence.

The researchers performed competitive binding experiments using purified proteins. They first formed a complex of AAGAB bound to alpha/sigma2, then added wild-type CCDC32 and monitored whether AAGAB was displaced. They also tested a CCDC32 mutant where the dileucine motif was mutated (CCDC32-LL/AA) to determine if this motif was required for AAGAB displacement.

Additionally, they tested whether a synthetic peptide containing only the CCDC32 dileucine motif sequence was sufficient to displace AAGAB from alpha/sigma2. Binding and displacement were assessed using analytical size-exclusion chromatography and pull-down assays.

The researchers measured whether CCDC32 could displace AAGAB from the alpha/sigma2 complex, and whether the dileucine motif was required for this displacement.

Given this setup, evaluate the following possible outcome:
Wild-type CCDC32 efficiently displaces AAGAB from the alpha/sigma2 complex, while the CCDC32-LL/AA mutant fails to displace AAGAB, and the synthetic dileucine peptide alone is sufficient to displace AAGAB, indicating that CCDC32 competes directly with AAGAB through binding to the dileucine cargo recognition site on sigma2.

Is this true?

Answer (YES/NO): NO